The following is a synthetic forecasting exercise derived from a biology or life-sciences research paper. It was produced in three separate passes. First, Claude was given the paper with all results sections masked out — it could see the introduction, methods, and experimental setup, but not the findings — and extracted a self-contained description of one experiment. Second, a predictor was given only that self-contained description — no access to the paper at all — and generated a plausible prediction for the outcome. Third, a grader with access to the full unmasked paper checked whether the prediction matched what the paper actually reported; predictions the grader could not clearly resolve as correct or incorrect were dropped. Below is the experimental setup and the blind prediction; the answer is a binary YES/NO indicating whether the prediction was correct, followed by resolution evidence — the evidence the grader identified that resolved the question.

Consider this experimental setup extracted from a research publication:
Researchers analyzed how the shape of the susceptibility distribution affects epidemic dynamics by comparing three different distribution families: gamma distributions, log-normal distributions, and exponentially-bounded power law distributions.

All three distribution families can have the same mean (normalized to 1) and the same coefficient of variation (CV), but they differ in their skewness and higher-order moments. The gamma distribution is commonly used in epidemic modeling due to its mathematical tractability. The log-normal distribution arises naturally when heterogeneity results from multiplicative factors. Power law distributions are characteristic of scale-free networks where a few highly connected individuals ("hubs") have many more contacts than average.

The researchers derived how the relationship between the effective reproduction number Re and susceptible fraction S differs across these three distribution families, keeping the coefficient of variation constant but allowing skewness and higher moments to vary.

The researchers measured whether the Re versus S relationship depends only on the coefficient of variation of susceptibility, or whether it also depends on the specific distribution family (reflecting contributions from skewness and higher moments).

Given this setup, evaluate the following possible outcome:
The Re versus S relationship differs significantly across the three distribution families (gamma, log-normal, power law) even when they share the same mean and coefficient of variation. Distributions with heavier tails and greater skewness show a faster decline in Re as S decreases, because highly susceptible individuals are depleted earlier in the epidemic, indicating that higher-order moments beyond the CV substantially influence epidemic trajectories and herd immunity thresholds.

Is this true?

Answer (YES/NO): YES